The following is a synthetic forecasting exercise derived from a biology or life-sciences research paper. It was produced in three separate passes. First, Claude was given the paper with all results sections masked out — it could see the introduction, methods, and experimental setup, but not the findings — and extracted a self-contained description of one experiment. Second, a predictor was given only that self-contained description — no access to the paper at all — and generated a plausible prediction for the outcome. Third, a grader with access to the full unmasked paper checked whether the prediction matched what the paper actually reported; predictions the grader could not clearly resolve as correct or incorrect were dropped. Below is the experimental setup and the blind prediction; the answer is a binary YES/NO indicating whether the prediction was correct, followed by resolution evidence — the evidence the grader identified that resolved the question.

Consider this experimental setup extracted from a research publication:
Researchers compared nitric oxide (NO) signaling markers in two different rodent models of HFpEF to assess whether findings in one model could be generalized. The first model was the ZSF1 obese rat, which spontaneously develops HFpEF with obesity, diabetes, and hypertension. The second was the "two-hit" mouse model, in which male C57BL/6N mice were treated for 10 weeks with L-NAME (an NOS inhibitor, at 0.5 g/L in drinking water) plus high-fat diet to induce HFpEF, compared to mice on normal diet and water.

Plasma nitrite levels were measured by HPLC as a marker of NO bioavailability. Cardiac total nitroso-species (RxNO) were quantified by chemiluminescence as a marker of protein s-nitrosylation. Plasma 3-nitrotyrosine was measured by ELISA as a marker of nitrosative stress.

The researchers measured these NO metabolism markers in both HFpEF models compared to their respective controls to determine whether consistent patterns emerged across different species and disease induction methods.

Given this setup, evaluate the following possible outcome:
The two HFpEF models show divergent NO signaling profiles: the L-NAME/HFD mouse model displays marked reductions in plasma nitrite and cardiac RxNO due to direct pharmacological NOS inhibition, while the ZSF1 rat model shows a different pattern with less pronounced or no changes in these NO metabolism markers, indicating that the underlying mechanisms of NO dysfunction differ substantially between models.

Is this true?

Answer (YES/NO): NO